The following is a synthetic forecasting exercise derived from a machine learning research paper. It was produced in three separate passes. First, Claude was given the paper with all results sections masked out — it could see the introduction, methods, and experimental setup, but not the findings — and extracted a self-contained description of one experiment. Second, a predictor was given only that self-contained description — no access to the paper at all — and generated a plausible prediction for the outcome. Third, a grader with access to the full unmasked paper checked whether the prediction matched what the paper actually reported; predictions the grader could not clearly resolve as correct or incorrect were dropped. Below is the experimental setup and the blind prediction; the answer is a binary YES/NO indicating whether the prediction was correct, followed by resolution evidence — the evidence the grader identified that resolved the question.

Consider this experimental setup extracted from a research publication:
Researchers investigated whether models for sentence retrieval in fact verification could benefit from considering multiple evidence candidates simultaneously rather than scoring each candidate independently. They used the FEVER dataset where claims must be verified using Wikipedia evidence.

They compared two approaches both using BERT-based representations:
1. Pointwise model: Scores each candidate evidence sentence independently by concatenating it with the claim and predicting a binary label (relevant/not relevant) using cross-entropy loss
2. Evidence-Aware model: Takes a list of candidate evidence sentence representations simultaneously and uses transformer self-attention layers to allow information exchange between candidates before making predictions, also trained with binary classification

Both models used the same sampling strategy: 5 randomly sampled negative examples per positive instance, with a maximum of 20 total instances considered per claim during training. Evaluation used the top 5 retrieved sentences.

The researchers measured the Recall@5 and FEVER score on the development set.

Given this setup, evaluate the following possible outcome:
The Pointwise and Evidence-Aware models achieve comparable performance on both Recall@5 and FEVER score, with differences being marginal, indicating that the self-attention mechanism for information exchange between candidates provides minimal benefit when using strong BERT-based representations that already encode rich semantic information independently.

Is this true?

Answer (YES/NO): NO